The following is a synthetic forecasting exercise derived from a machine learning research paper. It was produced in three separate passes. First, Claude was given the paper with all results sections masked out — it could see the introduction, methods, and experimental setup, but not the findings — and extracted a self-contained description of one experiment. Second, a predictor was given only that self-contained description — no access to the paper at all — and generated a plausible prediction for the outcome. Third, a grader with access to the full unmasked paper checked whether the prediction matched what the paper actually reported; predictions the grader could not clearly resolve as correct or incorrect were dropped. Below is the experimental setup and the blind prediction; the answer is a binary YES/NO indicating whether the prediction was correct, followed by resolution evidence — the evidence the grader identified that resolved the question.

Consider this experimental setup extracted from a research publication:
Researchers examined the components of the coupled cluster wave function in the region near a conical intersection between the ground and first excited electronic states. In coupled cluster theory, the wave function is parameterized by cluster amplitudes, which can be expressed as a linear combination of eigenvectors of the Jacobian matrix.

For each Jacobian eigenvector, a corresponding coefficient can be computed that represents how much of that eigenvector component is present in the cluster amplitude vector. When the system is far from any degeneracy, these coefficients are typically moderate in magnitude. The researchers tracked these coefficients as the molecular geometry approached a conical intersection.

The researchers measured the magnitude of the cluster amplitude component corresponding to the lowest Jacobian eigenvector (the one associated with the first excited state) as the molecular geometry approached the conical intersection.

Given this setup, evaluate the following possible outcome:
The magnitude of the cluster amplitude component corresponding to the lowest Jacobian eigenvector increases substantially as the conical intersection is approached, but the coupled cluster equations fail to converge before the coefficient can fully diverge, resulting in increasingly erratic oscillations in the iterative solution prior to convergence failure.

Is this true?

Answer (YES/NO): NO